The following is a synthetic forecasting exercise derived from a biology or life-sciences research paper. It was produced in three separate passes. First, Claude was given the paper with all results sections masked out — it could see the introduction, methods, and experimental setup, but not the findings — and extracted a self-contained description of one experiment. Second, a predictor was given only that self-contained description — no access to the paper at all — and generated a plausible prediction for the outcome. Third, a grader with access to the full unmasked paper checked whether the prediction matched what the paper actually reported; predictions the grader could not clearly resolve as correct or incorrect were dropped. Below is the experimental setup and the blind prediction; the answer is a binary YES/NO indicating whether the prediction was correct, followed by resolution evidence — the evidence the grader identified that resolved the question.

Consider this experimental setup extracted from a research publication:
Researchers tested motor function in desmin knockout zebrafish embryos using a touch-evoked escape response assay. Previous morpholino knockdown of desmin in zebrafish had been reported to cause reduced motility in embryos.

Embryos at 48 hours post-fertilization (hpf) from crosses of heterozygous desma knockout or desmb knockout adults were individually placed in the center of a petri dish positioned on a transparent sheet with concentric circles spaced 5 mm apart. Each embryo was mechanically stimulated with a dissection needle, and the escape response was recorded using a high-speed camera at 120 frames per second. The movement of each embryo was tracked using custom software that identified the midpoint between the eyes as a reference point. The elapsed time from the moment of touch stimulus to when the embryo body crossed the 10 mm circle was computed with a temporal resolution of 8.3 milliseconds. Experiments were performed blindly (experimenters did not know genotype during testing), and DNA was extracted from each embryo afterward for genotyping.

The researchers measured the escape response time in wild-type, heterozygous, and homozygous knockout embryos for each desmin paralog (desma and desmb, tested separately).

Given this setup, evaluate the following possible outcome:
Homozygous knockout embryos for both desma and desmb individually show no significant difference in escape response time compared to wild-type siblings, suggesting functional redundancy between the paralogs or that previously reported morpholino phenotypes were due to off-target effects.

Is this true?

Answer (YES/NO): YES